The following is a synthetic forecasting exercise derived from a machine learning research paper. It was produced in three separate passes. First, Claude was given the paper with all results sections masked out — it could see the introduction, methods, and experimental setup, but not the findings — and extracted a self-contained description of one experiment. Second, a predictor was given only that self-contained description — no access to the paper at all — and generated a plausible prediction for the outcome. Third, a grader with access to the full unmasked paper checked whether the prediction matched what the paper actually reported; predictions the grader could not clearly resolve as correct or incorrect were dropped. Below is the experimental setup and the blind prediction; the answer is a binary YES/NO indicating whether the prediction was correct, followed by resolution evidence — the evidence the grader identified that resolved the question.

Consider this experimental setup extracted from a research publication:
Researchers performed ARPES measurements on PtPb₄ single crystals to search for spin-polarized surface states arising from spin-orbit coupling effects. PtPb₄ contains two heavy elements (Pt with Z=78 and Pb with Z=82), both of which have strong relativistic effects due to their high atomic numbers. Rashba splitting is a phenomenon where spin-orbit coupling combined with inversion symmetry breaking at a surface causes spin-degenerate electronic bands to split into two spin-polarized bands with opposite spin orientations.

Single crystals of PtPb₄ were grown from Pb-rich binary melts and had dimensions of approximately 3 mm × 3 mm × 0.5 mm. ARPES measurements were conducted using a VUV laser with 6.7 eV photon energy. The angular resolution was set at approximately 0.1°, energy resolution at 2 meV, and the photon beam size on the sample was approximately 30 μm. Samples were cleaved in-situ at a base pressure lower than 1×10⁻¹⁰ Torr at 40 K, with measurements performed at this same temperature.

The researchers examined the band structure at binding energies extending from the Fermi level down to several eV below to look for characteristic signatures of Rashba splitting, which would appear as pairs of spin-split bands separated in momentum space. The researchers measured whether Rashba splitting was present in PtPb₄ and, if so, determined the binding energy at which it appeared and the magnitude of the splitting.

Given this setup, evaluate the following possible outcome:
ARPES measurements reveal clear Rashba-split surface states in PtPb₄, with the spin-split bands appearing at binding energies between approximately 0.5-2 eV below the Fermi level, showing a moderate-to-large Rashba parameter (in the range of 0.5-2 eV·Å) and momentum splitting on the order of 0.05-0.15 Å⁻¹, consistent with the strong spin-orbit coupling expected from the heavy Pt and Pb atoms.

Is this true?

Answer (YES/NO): NO